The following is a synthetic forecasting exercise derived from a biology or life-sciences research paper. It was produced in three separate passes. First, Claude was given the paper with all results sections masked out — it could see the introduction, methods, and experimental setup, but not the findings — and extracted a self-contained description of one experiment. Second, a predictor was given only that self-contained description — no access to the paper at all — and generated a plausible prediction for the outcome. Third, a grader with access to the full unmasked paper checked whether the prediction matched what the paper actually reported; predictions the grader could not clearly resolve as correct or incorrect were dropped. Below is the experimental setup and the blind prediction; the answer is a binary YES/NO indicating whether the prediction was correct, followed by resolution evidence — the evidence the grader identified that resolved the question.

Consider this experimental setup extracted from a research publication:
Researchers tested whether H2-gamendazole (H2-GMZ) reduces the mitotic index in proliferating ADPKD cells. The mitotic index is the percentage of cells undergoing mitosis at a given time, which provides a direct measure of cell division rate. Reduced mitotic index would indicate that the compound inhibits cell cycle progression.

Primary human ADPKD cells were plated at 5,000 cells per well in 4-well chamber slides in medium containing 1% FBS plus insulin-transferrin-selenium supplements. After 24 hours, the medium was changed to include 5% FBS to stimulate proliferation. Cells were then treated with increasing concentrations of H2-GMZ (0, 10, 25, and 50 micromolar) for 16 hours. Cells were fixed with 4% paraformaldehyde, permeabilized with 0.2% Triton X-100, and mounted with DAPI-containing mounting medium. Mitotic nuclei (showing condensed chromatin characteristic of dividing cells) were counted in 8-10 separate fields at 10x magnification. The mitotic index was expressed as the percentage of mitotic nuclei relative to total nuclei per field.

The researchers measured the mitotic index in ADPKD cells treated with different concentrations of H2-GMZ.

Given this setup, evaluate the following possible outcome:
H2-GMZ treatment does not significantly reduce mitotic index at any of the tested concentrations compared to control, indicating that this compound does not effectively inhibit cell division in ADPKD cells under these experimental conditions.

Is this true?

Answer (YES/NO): NO